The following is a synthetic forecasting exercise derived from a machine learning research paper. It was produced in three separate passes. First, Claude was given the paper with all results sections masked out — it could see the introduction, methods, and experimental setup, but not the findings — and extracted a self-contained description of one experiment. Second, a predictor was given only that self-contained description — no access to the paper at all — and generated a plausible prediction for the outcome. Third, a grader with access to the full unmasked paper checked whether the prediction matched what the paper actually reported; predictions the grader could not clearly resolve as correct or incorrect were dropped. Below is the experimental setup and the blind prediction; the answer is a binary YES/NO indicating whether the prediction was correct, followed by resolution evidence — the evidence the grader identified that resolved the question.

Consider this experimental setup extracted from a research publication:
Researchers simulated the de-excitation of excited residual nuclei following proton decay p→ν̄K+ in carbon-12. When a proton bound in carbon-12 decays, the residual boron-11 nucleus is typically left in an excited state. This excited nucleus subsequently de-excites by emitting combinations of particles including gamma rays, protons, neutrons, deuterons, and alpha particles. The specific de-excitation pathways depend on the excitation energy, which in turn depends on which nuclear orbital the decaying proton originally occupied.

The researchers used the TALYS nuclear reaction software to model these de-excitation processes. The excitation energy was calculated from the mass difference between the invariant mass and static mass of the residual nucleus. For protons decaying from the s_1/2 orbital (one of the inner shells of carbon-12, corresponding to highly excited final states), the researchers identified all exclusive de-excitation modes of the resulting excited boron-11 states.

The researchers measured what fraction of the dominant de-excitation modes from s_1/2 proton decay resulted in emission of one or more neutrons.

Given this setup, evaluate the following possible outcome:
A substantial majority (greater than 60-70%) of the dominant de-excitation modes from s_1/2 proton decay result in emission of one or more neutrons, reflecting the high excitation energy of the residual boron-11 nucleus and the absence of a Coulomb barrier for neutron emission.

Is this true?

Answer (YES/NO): NO